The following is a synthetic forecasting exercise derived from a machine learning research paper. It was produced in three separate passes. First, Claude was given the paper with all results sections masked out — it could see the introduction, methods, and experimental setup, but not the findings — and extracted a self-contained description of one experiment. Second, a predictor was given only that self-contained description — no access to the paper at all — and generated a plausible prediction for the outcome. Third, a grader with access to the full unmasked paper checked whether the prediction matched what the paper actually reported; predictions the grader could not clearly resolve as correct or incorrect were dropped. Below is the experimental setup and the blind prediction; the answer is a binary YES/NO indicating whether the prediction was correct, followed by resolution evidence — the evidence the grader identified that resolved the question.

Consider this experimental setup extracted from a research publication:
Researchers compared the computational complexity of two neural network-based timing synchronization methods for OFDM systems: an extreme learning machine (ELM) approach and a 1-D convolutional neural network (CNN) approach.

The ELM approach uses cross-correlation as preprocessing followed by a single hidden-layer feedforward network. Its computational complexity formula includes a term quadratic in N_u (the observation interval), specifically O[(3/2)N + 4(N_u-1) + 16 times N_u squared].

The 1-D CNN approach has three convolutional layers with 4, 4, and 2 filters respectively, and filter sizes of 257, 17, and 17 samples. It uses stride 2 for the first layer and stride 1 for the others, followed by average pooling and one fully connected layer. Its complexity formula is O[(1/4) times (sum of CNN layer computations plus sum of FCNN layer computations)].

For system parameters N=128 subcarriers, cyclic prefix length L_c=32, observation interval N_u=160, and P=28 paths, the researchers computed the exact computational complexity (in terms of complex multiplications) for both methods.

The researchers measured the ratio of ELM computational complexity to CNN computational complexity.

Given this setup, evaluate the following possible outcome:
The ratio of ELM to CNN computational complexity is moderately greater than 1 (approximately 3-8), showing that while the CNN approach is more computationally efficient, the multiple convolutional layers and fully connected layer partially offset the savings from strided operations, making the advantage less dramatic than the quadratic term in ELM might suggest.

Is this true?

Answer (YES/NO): YES